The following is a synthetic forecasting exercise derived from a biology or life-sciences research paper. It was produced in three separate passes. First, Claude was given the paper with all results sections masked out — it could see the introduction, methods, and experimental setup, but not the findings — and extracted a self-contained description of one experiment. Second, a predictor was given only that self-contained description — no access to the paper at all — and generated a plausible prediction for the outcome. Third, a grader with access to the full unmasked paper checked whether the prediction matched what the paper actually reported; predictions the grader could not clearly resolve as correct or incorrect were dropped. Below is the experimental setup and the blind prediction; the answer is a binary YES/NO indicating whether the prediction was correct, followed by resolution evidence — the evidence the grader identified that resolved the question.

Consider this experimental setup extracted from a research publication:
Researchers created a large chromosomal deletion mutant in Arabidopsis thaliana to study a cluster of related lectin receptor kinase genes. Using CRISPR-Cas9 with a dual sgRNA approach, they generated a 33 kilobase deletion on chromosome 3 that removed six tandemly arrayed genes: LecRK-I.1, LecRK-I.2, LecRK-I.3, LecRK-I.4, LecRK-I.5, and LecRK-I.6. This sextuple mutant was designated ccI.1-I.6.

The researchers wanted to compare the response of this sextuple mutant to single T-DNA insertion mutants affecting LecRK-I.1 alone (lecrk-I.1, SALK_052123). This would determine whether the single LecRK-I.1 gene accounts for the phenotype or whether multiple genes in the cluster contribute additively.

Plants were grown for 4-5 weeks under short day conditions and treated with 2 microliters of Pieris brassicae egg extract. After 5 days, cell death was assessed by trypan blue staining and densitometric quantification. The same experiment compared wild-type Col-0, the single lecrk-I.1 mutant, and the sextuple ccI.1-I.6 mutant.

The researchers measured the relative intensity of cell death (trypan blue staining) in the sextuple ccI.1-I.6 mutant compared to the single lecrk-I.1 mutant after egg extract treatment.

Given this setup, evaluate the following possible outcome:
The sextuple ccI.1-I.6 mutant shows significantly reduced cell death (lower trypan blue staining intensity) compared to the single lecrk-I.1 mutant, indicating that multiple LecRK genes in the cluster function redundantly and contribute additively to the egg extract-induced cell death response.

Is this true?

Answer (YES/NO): NO